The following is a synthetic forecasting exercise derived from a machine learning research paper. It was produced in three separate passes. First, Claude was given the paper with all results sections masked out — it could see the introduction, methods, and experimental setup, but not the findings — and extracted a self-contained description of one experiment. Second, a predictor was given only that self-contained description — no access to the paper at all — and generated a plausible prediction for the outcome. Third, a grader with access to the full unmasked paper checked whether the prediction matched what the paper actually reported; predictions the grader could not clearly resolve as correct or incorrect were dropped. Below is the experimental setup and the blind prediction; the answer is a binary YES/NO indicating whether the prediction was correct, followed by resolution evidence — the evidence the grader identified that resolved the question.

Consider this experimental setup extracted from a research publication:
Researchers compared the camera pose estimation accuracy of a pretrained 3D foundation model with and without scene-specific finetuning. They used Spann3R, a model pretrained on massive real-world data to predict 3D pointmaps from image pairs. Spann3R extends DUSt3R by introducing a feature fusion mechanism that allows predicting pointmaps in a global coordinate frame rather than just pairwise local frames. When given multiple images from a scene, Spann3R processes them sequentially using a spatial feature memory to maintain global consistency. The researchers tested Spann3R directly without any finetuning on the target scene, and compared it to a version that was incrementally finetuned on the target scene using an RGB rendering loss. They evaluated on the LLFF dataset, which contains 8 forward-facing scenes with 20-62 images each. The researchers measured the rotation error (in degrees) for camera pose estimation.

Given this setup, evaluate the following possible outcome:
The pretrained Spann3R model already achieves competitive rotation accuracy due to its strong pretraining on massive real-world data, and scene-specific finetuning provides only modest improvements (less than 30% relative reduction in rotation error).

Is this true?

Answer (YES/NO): NO